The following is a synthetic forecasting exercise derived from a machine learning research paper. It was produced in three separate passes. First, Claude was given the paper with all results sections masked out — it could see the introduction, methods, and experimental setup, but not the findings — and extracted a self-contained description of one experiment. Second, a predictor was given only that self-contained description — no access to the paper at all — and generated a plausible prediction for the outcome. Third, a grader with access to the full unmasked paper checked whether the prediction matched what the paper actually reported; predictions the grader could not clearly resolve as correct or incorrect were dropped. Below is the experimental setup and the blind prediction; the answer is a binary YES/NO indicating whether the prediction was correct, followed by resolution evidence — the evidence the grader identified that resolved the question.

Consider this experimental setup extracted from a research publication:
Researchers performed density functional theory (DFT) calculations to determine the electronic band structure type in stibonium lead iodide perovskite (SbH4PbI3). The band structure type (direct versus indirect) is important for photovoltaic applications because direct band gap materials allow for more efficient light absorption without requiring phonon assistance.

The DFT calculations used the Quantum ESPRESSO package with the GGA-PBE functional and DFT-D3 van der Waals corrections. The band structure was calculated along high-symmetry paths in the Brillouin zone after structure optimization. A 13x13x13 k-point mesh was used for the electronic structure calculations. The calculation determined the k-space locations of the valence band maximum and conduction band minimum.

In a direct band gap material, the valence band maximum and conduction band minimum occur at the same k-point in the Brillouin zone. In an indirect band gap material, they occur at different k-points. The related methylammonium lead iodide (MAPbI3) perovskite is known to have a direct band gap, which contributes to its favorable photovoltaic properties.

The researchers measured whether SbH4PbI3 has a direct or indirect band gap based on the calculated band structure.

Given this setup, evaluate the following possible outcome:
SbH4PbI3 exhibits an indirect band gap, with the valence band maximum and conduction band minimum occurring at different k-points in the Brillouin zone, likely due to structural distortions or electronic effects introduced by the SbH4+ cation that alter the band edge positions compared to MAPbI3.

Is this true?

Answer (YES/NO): NO